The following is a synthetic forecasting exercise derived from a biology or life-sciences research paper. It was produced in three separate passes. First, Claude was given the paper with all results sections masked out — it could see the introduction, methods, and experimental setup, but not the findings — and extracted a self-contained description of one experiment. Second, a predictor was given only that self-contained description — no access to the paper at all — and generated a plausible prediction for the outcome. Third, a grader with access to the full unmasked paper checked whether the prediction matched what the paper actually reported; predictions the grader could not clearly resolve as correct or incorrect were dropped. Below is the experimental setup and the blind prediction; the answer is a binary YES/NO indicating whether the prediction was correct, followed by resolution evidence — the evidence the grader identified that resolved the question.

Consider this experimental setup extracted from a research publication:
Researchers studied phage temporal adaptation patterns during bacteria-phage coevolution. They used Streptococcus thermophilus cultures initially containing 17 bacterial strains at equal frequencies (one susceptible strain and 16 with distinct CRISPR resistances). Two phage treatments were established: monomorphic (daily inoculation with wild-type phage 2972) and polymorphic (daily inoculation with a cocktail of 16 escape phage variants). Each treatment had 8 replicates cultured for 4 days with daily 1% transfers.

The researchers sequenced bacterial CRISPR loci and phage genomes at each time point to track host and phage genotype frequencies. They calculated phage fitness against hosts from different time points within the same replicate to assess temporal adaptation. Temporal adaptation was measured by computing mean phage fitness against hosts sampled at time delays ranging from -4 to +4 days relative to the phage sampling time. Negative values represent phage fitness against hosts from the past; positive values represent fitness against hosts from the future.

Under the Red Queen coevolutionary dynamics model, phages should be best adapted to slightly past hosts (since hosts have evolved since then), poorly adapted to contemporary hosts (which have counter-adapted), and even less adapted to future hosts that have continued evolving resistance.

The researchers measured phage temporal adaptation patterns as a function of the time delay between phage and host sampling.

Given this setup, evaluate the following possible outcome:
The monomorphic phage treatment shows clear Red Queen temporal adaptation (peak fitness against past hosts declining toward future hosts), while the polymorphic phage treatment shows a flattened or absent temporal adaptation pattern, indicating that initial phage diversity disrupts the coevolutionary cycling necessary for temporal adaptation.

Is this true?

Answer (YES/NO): NO